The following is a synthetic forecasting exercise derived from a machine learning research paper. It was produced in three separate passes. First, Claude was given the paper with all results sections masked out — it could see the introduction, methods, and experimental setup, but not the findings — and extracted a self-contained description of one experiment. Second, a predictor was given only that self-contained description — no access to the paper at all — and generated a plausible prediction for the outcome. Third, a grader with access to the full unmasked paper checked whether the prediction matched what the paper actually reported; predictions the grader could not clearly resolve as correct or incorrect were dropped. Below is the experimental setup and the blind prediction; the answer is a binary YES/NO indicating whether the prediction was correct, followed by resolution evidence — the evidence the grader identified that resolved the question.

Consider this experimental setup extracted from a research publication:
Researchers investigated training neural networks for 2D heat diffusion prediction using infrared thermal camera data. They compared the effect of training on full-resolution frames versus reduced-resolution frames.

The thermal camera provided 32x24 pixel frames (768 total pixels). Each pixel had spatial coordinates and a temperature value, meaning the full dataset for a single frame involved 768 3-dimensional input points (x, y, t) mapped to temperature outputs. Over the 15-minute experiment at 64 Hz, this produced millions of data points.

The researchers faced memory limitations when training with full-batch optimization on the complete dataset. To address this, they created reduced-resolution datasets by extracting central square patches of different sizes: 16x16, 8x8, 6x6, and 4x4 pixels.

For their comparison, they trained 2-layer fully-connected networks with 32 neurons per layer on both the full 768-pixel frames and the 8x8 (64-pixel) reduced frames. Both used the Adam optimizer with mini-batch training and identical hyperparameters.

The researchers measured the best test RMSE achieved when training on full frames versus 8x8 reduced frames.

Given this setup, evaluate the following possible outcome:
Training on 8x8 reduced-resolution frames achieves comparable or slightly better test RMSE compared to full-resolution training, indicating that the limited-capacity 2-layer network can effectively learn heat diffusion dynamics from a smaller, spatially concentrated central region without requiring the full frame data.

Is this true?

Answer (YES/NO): YES